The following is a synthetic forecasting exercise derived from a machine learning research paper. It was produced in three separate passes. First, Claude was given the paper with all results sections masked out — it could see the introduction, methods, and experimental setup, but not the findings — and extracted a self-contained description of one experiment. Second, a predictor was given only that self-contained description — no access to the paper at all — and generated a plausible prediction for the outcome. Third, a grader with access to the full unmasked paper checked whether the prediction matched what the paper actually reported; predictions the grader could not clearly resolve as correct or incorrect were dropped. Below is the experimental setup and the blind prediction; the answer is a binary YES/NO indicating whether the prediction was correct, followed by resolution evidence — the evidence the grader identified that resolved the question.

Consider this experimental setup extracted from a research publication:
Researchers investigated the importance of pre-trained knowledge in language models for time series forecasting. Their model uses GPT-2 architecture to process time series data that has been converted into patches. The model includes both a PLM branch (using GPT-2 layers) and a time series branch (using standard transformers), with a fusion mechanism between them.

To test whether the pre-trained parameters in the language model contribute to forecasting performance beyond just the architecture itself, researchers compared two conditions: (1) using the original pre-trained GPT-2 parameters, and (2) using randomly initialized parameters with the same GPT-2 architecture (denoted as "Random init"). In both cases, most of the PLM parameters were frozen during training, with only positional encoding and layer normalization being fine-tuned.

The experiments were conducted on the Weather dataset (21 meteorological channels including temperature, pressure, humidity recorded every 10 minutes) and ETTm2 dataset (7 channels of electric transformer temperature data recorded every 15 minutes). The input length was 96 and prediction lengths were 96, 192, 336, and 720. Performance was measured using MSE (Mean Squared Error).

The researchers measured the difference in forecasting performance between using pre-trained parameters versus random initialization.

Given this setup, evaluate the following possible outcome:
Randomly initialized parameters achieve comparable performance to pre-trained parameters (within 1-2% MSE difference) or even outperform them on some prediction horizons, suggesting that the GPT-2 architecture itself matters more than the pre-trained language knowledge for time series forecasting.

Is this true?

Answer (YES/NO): NO